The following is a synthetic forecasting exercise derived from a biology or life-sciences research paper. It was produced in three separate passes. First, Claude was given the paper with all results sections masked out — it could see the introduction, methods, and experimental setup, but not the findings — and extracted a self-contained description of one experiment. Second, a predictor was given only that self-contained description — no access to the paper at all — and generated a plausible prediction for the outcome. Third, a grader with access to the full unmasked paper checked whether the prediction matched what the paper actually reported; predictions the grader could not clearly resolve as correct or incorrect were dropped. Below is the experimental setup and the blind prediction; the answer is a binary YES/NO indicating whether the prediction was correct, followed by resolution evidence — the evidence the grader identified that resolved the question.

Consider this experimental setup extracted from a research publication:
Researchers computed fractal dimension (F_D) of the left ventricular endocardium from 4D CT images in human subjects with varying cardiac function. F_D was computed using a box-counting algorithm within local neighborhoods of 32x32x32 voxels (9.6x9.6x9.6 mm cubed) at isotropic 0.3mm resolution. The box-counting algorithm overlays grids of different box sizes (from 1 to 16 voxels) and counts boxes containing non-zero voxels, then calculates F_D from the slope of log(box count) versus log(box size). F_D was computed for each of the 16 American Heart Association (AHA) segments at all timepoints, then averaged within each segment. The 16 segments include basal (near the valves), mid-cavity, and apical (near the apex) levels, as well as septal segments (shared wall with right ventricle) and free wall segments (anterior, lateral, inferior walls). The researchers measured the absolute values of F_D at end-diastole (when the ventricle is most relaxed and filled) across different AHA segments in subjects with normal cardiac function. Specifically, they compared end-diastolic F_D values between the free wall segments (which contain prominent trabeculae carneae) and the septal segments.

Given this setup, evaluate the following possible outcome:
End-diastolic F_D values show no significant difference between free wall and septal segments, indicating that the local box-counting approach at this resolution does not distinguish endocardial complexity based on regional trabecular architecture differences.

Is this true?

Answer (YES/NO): NO